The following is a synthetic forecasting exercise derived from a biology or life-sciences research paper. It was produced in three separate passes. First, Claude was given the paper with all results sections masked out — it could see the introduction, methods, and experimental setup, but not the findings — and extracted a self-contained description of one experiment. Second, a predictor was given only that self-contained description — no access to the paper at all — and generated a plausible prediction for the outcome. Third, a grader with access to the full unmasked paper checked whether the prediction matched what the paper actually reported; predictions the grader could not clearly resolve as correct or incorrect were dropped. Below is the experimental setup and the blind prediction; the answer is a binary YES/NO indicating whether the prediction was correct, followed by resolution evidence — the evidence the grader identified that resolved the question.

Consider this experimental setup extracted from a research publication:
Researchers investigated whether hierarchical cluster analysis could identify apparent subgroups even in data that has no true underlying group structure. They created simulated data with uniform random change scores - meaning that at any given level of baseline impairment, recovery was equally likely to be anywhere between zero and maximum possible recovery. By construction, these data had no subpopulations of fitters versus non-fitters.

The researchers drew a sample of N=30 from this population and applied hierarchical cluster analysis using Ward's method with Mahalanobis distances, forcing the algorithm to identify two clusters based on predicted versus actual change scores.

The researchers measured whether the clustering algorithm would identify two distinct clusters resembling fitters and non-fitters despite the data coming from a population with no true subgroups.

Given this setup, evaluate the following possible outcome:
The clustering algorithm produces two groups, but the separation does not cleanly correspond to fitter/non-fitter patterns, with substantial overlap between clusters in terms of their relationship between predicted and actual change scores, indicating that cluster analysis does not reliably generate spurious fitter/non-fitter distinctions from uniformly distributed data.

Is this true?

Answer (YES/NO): NO